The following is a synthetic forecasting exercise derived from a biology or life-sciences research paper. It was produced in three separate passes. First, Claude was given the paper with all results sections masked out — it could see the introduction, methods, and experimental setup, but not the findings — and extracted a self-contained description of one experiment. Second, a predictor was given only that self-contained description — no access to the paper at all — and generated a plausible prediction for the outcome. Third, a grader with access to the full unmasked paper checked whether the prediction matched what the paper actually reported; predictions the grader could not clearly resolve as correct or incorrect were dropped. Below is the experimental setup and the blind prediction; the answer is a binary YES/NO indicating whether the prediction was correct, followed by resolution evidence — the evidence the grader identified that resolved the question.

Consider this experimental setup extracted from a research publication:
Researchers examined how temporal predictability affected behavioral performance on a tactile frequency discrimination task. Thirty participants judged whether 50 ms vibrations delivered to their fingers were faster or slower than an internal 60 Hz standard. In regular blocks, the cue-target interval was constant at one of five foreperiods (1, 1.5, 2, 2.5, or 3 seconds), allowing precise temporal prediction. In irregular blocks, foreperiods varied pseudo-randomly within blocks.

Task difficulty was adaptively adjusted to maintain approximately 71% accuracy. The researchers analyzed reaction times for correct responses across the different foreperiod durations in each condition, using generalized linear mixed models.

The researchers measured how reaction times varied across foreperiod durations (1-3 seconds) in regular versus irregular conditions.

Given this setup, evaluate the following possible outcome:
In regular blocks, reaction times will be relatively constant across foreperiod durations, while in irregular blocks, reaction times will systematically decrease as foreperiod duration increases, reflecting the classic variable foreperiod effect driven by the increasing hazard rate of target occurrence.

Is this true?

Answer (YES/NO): NO